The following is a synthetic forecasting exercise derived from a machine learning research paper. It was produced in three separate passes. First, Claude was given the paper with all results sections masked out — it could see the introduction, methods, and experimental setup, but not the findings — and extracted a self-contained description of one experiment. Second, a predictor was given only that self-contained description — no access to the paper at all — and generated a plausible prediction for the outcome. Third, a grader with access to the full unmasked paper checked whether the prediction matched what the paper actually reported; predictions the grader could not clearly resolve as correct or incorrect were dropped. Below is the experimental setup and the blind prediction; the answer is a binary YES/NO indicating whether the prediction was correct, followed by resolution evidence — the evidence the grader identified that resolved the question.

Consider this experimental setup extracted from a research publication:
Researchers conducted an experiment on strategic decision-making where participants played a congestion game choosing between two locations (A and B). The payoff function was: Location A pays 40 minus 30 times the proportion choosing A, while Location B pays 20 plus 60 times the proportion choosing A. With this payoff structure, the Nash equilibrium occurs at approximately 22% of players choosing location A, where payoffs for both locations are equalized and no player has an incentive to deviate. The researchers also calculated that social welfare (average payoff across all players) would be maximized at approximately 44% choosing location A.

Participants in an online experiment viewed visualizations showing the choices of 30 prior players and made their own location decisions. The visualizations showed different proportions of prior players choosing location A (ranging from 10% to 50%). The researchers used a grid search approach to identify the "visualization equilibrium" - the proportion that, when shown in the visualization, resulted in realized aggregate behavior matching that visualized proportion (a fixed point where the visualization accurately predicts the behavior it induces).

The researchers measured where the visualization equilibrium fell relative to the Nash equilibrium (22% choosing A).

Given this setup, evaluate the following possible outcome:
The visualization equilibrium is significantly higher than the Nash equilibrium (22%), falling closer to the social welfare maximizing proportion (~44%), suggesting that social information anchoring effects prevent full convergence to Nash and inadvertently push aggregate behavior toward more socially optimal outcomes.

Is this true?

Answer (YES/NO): YES